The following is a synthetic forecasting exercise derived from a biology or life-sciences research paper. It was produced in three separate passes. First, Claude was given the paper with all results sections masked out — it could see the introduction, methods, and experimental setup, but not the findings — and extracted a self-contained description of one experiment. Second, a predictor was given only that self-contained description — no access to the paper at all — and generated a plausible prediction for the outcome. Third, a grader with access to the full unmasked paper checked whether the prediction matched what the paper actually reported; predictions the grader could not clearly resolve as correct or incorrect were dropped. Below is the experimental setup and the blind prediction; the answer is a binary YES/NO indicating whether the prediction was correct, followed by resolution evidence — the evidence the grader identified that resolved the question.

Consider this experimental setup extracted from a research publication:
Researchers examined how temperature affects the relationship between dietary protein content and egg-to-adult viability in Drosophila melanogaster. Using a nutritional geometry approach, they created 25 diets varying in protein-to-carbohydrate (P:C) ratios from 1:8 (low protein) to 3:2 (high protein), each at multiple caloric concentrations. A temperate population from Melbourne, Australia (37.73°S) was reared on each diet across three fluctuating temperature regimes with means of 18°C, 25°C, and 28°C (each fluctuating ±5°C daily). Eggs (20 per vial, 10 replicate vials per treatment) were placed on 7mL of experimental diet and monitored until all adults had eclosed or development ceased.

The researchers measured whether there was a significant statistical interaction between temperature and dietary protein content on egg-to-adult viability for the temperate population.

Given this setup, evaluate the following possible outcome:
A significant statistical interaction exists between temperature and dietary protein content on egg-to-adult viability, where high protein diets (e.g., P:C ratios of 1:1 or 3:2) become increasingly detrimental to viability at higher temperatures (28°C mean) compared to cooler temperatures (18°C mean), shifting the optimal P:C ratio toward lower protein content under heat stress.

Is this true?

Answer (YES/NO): NO